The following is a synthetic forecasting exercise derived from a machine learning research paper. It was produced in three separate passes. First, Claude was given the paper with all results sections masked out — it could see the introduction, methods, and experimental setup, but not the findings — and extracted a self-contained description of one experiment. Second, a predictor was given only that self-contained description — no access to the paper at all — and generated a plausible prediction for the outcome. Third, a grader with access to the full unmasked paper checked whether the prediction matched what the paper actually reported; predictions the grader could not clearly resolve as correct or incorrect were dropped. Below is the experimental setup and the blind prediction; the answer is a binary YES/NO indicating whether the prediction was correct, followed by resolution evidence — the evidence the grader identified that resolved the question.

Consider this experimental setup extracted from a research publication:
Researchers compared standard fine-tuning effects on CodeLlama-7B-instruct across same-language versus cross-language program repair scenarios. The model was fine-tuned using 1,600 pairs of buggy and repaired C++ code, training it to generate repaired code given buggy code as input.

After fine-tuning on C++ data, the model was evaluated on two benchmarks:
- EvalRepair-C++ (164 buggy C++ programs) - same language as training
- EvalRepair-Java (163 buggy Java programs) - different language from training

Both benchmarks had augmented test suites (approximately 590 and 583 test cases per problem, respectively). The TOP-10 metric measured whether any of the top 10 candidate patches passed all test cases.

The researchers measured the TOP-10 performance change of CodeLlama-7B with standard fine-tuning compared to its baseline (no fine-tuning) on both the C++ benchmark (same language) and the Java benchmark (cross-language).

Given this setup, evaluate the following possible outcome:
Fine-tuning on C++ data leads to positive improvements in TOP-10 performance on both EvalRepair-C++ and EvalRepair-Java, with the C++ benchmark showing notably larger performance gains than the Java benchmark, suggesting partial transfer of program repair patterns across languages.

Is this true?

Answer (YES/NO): NO